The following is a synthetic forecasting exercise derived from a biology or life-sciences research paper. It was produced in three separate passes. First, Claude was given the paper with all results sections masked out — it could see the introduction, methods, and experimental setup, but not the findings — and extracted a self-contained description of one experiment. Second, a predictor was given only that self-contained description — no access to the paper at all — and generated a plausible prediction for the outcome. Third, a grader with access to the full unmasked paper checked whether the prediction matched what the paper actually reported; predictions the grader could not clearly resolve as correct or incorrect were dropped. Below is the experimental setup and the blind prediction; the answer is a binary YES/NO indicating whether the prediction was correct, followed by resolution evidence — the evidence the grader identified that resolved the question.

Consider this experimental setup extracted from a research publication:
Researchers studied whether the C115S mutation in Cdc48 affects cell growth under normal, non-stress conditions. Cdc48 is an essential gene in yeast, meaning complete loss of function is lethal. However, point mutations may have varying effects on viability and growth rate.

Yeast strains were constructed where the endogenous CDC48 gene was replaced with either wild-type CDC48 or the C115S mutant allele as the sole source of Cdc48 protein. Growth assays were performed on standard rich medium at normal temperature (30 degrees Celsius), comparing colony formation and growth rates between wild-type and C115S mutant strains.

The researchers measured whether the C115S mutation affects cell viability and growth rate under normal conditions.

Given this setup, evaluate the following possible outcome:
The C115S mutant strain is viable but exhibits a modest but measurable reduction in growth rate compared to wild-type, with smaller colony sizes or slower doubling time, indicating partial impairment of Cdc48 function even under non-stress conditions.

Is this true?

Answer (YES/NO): YES